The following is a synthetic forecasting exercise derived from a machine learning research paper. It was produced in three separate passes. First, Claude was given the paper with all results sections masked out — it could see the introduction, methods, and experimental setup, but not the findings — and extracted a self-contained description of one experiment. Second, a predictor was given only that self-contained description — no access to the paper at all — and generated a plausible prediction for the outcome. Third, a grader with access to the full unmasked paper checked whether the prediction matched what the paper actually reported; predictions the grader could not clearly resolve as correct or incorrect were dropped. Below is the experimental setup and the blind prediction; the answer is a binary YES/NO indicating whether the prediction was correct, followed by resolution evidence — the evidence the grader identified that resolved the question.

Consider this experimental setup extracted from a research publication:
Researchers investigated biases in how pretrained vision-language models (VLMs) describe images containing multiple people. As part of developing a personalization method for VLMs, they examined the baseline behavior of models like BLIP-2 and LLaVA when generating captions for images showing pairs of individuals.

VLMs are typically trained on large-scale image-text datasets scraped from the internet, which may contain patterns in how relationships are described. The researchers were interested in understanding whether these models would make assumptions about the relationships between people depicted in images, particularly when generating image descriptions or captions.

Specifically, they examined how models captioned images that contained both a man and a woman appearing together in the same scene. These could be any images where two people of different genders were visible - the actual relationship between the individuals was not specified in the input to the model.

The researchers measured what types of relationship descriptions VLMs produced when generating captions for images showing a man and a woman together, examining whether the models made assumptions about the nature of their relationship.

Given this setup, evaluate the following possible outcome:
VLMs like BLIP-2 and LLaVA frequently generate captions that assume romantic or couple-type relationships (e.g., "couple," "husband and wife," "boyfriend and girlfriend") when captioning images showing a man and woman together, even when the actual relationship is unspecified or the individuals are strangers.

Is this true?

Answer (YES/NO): YES